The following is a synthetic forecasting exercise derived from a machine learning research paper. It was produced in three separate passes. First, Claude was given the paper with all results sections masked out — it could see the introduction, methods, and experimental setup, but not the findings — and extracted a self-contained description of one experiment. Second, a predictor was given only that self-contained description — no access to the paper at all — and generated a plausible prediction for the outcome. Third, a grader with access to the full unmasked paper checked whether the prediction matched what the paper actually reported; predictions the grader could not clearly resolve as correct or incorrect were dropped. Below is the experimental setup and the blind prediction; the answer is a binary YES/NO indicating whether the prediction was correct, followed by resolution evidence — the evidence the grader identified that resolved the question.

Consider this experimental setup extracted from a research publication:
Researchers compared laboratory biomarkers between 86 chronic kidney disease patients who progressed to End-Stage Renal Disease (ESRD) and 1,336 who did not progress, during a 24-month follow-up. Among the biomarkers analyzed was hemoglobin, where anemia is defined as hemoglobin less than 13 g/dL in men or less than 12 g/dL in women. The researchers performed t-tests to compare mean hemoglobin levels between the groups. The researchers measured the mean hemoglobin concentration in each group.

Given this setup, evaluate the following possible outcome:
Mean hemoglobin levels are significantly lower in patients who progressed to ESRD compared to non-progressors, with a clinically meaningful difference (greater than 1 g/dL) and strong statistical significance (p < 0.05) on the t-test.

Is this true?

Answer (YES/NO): YES